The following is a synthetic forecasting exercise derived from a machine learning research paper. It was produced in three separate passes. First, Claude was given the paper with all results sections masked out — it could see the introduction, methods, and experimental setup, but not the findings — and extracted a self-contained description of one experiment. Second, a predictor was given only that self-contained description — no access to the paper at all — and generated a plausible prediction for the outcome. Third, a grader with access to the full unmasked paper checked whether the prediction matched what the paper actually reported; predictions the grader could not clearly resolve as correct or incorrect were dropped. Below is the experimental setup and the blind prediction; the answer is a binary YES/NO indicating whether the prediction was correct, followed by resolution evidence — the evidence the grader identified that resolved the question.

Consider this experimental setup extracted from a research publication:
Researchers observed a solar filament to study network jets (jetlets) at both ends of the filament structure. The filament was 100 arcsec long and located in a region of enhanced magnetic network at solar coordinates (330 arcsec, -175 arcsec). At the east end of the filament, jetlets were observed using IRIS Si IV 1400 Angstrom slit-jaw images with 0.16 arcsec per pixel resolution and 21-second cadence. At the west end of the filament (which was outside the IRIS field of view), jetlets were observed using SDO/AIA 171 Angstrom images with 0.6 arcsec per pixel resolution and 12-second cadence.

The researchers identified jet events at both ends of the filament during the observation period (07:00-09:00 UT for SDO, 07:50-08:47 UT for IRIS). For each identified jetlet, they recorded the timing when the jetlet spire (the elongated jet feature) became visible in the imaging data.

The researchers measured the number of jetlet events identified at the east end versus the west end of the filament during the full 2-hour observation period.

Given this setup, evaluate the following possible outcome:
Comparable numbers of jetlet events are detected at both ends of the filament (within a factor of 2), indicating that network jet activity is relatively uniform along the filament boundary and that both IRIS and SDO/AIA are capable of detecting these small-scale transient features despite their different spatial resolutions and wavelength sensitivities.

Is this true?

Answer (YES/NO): YES